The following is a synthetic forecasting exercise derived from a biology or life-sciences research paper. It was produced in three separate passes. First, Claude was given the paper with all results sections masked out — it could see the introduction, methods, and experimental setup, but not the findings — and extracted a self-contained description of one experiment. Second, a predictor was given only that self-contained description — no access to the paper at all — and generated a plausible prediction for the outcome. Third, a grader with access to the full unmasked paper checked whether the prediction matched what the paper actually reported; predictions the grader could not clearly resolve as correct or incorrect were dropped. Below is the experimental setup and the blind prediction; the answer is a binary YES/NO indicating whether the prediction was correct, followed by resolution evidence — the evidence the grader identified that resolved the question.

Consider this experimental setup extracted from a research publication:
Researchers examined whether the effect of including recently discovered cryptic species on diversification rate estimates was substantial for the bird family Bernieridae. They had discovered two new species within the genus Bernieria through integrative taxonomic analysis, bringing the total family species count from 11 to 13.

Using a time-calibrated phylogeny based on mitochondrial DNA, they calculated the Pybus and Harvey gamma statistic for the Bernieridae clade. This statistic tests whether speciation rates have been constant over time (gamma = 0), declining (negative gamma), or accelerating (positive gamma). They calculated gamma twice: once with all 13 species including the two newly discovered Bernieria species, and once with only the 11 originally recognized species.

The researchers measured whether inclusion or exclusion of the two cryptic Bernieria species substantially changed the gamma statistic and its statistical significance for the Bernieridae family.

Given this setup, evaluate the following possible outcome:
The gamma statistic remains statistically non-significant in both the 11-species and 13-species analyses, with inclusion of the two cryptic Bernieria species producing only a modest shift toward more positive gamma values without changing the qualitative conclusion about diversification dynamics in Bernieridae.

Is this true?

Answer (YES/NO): NO